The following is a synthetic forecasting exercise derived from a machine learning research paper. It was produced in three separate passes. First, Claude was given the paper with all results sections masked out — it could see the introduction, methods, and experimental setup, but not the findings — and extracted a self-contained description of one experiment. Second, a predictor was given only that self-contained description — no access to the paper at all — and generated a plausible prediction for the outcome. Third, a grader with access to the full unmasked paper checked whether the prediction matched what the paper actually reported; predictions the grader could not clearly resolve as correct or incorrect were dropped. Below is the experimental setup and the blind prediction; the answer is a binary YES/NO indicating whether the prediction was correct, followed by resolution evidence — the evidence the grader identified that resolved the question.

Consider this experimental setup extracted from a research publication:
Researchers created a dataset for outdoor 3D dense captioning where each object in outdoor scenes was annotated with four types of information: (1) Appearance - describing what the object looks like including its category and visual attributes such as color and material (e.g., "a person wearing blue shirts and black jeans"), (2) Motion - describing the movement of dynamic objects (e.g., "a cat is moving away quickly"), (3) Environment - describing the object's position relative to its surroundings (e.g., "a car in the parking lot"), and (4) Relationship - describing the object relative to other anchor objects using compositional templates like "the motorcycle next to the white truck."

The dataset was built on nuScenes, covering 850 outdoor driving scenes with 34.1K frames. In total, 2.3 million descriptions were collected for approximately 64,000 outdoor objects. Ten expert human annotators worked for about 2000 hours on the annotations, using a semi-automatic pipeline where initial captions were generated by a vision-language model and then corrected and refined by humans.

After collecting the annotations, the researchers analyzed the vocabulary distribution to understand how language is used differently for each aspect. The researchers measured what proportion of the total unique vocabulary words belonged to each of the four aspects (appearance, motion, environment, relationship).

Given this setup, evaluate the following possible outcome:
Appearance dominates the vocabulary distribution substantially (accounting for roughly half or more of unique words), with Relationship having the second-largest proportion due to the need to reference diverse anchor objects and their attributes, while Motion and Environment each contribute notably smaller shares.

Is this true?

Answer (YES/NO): YES